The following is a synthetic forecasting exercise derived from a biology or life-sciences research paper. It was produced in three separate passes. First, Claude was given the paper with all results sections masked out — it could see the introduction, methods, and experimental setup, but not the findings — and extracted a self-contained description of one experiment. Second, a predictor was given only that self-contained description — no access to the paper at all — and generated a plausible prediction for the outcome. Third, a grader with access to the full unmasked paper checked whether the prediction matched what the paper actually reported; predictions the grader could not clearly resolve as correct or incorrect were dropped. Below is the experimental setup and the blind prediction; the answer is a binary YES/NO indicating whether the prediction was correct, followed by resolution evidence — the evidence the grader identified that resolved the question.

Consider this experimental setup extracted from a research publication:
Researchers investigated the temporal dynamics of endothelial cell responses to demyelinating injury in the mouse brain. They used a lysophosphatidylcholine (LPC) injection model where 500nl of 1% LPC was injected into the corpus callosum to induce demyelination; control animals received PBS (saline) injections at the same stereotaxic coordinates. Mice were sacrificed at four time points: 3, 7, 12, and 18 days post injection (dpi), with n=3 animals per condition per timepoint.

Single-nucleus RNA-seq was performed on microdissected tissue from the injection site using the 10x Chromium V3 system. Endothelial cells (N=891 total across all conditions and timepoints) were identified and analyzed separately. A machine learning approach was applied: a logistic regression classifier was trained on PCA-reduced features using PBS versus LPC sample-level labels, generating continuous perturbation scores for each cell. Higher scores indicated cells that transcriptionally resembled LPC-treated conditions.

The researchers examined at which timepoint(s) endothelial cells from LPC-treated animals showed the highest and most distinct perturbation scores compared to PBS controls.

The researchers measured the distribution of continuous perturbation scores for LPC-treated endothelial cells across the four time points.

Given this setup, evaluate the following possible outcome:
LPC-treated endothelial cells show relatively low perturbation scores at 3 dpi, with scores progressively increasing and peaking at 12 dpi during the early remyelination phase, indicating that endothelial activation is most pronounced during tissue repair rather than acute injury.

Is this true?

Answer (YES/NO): NO